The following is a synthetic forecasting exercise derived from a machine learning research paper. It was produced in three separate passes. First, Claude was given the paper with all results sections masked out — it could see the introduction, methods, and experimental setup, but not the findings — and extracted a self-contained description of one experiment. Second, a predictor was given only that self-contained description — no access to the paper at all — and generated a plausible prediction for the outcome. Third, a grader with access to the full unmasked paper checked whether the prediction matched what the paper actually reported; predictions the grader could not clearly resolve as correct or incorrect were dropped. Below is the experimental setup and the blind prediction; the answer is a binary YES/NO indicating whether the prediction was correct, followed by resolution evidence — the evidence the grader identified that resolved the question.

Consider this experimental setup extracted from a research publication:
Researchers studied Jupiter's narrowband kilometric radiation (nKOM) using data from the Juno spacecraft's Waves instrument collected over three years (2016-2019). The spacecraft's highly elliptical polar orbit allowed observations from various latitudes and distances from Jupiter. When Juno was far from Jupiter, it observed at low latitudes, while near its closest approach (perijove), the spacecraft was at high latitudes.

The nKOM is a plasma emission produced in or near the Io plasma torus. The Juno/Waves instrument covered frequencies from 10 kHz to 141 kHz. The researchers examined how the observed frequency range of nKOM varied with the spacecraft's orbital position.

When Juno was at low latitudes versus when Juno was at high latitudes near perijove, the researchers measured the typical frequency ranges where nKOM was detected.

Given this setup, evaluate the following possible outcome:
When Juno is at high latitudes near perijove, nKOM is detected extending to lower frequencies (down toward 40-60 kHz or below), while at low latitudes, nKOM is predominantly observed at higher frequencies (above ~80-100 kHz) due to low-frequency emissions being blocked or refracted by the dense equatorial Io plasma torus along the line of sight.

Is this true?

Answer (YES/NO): NO